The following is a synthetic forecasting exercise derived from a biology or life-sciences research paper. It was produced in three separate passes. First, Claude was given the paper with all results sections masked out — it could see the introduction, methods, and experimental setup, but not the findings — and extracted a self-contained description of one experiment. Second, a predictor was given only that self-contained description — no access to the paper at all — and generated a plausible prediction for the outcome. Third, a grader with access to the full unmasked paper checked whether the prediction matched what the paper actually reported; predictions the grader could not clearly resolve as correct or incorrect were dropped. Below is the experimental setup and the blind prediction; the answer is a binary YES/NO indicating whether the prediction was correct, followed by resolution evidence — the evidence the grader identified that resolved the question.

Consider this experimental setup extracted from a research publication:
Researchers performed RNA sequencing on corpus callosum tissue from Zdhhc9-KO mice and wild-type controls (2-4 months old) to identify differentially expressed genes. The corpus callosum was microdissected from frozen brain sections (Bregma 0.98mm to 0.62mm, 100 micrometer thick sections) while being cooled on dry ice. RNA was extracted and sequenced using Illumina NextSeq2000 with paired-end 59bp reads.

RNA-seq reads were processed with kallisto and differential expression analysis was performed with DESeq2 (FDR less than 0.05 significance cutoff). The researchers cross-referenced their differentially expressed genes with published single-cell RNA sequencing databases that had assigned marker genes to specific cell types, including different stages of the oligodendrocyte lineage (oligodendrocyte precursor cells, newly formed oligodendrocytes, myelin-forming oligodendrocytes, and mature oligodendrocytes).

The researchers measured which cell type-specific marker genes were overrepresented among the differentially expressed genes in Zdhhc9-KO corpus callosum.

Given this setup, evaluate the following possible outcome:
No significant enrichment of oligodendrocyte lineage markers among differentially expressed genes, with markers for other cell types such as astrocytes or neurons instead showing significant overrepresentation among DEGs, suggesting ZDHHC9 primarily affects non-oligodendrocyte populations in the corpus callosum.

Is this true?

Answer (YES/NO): NO